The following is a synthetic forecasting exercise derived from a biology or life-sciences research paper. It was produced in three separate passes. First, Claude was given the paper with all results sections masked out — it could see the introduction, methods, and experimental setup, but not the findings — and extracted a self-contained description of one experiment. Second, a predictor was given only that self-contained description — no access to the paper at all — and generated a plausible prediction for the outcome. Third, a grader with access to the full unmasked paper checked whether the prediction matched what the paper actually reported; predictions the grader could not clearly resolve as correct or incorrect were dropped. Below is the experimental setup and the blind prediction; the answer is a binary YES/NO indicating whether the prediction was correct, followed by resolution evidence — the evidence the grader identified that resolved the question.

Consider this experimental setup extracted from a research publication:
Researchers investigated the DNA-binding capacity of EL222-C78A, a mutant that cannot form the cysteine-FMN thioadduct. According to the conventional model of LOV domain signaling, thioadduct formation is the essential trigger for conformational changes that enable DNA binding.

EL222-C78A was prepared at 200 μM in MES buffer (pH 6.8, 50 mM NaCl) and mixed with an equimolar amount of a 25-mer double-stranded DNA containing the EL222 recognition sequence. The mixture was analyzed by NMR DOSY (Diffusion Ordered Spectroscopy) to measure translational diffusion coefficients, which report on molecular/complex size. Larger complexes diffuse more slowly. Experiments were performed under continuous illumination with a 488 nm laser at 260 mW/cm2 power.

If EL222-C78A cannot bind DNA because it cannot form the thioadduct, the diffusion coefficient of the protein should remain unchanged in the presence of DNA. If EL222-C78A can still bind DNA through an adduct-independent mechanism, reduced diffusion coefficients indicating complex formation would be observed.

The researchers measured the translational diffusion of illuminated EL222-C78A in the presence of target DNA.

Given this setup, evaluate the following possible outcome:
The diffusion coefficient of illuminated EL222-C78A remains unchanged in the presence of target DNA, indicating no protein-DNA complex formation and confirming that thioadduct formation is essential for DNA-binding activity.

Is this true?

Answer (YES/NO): NO